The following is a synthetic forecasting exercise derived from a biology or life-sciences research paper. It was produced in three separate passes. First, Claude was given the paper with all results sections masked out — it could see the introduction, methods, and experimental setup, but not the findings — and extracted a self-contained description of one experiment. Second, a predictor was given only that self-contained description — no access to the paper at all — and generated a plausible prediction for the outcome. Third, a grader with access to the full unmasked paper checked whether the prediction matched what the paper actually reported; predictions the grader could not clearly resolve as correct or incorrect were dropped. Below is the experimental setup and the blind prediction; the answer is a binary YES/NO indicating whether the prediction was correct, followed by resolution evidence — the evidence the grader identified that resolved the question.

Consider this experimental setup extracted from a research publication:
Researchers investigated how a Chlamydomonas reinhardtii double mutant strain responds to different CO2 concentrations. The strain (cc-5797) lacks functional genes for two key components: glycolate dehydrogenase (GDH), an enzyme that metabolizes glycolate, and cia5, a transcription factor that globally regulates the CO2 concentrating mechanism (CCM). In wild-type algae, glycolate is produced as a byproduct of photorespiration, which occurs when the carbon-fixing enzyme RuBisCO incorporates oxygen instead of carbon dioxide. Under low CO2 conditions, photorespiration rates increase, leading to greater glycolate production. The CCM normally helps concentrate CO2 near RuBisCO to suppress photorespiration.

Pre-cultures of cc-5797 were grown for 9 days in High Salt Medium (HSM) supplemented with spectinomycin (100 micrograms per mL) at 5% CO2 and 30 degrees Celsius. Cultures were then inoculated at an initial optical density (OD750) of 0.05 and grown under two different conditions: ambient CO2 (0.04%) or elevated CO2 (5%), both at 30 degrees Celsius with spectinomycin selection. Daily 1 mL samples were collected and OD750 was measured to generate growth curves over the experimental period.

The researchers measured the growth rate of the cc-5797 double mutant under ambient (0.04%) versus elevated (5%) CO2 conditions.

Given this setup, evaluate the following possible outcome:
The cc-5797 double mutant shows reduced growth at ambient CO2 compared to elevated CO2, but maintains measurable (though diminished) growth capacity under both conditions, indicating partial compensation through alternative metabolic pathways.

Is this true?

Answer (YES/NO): NO